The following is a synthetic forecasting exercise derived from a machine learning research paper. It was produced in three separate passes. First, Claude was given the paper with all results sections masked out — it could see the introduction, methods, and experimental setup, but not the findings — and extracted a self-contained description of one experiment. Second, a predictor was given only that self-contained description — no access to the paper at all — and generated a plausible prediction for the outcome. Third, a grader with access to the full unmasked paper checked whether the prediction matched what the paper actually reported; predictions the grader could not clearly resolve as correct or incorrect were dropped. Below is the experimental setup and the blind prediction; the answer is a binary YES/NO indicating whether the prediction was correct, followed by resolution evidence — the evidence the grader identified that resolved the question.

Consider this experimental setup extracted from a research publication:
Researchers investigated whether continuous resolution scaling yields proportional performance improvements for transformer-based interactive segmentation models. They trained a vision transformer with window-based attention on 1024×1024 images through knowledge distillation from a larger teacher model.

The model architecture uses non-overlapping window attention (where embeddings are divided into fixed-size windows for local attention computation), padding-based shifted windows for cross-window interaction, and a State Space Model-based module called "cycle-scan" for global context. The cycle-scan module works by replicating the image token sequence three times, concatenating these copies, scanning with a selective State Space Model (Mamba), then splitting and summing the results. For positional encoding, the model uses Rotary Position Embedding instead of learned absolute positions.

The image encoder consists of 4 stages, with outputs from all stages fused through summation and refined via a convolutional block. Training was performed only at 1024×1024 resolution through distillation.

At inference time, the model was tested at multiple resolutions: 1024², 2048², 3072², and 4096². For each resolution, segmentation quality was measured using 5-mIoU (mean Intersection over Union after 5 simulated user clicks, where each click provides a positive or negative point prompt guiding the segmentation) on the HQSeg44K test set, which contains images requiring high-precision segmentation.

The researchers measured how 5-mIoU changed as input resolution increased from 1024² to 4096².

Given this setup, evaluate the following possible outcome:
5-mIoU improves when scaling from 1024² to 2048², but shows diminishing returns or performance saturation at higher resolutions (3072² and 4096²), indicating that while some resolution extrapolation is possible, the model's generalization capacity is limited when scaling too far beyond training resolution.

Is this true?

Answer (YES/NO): NO